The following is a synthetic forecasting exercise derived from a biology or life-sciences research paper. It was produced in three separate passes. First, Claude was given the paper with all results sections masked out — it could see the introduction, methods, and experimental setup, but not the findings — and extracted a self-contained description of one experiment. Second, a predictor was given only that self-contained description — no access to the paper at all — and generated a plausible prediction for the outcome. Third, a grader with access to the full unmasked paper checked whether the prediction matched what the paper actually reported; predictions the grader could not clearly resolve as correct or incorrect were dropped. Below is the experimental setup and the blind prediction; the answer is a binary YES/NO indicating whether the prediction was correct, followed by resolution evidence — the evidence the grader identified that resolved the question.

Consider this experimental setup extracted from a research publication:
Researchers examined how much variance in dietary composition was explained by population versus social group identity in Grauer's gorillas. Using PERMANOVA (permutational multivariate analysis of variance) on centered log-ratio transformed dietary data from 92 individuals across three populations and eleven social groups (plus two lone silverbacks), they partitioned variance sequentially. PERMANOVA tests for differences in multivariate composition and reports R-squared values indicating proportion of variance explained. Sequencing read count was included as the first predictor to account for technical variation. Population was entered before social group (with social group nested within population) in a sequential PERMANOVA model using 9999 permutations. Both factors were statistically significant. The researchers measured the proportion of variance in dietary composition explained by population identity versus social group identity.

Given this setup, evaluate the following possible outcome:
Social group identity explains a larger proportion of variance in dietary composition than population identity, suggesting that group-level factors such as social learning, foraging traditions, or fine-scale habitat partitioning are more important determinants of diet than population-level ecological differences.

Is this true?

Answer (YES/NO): NO